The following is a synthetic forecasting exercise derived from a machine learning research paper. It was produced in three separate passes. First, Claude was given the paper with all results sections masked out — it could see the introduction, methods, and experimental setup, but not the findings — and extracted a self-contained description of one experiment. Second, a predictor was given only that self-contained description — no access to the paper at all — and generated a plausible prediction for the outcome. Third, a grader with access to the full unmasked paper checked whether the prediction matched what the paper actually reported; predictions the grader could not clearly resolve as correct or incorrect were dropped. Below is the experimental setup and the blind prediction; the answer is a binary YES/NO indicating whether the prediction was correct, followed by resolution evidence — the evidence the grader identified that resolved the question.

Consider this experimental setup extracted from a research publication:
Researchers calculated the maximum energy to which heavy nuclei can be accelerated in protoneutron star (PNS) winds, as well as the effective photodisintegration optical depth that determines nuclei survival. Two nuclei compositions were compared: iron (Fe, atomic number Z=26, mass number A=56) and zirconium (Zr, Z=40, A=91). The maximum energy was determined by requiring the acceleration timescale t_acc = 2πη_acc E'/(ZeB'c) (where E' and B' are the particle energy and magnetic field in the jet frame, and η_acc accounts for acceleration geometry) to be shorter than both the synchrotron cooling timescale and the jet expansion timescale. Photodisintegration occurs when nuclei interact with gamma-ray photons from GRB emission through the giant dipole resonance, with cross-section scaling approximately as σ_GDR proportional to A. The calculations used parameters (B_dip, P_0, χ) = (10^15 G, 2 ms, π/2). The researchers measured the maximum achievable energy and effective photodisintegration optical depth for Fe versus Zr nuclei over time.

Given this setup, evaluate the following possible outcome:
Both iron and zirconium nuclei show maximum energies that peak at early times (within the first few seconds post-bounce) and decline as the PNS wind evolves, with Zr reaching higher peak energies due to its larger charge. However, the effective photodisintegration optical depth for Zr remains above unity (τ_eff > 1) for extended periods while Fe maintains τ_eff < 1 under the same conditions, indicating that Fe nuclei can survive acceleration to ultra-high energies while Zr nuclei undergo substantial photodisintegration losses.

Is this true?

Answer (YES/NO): NO